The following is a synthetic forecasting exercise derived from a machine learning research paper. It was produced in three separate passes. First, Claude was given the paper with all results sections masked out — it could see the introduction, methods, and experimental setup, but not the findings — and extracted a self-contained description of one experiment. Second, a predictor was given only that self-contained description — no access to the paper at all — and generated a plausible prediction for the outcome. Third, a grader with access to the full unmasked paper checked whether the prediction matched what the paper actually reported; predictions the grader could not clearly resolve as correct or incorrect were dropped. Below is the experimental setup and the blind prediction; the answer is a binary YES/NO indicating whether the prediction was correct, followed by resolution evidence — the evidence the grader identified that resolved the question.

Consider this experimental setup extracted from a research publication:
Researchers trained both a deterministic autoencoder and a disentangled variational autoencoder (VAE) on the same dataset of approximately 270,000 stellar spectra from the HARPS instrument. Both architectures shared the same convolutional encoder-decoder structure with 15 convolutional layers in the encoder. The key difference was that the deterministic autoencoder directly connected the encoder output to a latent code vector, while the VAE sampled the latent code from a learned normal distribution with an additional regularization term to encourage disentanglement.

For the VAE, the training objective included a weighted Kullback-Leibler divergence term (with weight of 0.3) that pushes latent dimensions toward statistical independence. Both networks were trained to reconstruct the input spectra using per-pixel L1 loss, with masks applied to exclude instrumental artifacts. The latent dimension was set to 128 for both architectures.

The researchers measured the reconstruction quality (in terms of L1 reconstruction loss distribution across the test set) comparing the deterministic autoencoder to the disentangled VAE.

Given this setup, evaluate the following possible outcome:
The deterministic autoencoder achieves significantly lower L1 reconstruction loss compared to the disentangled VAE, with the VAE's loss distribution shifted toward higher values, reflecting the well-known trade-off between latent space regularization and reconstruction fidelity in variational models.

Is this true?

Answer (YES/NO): YES